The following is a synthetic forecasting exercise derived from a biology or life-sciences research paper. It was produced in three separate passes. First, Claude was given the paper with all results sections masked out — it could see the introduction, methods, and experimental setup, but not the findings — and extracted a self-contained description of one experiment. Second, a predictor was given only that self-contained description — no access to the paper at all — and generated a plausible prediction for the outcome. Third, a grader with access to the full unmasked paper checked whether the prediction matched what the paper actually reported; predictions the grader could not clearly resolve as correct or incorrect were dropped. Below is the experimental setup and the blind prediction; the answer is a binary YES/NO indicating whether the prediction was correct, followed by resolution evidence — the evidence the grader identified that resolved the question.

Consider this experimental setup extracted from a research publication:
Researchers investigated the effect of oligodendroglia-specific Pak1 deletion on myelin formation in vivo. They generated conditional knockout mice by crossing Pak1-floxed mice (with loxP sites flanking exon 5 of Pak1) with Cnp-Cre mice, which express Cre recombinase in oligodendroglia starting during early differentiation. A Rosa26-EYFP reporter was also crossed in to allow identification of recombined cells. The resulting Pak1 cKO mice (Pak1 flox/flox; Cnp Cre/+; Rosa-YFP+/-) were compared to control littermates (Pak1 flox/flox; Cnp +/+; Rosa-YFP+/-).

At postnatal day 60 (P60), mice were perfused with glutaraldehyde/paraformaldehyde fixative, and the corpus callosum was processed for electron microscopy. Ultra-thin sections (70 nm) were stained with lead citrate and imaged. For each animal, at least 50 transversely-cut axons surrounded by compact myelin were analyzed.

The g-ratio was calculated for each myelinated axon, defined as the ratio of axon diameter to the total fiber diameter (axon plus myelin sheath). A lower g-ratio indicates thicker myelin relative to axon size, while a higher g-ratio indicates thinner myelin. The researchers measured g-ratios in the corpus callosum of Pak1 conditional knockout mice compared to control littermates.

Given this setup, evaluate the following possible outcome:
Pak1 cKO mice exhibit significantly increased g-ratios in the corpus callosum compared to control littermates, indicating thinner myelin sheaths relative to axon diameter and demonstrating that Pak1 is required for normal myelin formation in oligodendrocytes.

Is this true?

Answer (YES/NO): NO